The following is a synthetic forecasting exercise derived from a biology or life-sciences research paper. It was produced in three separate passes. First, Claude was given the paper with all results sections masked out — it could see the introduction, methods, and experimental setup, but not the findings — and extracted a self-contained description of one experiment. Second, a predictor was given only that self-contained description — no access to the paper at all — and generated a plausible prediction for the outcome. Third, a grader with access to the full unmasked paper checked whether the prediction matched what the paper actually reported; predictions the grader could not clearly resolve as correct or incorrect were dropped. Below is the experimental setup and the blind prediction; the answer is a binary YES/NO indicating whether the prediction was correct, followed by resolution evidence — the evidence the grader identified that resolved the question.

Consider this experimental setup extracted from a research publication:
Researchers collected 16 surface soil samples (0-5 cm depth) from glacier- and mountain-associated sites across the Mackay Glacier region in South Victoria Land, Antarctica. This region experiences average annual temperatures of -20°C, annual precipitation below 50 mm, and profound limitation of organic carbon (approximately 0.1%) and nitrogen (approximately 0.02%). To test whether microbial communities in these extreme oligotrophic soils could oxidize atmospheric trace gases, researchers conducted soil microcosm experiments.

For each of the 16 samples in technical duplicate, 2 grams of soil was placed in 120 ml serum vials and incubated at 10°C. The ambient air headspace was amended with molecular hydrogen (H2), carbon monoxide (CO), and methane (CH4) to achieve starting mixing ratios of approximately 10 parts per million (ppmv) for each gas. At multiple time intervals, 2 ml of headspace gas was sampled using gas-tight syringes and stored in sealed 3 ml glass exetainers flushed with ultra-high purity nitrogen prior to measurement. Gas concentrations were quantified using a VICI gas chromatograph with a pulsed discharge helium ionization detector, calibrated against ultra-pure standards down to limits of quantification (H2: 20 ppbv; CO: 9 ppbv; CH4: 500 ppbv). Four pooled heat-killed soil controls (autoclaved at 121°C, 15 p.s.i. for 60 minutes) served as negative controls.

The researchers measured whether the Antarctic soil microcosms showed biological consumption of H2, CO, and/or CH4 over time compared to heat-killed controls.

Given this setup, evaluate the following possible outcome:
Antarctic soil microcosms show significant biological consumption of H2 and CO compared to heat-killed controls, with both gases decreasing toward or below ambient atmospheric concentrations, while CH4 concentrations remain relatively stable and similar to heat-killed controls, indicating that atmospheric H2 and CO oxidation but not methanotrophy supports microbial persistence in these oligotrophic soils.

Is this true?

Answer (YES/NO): NO